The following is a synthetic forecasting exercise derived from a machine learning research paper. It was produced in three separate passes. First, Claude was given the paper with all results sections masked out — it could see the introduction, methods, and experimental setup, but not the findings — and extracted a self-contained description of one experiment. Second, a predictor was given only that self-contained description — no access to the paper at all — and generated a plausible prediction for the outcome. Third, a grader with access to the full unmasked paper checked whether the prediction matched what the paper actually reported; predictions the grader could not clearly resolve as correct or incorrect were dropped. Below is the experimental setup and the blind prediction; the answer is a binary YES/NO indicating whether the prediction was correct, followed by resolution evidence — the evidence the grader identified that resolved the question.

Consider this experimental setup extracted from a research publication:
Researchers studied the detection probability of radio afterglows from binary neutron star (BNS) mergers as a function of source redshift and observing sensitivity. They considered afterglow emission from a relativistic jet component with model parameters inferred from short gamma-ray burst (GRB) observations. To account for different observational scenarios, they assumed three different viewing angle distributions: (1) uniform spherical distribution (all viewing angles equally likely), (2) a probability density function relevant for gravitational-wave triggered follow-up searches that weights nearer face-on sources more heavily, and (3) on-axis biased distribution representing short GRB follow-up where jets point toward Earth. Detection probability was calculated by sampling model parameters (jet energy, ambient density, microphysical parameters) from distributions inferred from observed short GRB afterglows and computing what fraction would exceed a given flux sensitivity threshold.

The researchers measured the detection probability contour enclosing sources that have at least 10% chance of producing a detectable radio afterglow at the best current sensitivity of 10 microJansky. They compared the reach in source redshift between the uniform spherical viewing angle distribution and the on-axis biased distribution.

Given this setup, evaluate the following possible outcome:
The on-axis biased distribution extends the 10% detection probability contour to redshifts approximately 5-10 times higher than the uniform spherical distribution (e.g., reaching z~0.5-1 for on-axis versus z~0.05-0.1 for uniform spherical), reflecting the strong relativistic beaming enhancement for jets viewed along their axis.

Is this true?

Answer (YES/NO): NO